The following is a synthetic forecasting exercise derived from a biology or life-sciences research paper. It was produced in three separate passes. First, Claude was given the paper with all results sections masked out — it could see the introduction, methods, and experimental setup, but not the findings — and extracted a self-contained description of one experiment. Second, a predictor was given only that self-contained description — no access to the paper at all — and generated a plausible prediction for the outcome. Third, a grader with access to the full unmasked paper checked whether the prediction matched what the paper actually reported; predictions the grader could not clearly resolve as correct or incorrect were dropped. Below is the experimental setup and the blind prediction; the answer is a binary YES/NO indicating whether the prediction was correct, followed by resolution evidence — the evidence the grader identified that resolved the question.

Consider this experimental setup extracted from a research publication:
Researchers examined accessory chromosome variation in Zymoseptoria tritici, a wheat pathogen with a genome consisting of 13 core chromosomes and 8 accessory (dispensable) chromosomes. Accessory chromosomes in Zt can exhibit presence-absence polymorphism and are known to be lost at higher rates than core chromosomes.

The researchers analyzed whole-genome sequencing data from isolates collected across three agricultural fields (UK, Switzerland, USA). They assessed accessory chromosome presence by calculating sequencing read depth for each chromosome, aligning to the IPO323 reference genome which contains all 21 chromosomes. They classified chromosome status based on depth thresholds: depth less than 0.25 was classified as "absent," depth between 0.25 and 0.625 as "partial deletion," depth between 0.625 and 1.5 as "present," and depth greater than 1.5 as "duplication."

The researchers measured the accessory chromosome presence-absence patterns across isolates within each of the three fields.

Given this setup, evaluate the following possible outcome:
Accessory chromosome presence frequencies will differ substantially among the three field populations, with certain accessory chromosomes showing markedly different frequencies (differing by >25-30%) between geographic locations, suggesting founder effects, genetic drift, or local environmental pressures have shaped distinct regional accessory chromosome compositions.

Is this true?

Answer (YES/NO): NO